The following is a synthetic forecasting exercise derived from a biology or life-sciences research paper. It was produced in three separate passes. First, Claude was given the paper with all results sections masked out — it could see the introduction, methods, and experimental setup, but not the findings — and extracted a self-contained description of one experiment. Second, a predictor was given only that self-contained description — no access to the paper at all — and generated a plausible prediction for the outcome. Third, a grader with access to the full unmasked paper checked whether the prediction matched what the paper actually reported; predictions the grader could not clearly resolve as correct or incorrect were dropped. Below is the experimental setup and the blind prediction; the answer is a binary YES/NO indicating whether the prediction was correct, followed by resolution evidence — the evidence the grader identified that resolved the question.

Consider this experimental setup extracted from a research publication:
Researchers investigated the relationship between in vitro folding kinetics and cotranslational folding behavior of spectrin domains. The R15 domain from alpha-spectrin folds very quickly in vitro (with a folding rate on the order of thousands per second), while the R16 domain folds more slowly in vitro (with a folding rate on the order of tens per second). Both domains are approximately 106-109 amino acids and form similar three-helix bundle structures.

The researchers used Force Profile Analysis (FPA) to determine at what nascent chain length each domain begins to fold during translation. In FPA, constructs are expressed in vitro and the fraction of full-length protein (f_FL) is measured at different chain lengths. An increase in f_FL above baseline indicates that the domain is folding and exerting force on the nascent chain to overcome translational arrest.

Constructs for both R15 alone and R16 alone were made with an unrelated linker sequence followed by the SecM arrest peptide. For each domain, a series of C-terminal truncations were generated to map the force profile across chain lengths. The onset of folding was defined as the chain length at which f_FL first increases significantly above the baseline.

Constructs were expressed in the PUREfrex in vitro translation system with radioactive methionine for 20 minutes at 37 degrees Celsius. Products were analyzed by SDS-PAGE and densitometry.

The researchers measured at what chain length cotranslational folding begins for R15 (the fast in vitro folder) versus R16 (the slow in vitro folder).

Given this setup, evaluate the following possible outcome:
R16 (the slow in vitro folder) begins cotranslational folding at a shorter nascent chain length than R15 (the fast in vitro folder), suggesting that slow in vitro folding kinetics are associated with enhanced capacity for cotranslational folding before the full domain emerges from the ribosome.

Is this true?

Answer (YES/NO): YES